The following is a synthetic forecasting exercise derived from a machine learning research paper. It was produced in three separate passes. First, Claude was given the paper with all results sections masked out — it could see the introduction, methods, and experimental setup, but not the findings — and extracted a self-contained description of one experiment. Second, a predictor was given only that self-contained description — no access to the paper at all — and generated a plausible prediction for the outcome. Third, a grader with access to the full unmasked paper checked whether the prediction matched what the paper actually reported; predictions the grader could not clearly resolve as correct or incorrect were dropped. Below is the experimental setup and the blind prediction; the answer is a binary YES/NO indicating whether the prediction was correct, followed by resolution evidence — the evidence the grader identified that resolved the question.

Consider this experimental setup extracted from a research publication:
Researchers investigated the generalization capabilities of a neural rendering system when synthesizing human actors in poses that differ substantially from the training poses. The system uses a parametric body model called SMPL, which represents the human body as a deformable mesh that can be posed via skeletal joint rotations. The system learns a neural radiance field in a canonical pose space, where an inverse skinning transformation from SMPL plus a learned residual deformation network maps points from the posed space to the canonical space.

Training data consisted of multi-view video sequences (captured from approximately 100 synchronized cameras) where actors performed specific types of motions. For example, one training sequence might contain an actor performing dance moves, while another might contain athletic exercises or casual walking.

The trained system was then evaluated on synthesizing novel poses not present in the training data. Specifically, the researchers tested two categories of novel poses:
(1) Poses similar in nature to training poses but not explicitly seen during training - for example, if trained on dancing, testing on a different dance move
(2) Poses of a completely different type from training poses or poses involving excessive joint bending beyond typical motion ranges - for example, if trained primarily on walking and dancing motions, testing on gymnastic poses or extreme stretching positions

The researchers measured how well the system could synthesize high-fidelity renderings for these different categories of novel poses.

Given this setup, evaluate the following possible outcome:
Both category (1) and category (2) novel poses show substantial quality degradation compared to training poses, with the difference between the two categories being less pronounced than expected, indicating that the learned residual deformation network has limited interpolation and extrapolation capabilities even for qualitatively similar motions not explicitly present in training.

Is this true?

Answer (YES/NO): NO